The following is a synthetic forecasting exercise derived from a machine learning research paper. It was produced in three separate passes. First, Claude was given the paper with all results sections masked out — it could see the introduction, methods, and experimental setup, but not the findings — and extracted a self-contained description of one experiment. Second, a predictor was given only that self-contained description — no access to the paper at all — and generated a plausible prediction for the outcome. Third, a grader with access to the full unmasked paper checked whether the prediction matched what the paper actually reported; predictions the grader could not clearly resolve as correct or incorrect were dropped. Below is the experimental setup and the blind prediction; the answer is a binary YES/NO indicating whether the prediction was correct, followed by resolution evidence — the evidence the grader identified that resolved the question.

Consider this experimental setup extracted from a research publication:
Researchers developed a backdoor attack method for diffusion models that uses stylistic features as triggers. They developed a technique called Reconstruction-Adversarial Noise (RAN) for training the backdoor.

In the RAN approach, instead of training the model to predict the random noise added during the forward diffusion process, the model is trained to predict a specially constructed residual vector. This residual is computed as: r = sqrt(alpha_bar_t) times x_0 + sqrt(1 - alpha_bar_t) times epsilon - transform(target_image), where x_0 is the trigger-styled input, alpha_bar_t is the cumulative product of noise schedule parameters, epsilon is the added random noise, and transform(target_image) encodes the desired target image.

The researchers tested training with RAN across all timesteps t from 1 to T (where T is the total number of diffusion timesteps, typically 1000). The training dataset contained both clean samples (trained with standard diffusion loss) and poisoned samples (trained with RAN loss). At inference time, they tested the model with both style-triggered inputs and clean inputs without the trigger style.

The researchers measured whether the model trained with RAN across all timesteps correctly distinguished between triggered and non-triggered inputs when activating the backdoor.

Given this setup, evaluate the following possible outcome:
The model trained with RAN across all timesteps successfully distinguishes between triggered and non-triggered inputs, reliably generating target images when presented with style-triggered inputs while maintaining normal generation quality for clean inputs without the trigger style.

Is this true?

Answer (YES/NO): NO